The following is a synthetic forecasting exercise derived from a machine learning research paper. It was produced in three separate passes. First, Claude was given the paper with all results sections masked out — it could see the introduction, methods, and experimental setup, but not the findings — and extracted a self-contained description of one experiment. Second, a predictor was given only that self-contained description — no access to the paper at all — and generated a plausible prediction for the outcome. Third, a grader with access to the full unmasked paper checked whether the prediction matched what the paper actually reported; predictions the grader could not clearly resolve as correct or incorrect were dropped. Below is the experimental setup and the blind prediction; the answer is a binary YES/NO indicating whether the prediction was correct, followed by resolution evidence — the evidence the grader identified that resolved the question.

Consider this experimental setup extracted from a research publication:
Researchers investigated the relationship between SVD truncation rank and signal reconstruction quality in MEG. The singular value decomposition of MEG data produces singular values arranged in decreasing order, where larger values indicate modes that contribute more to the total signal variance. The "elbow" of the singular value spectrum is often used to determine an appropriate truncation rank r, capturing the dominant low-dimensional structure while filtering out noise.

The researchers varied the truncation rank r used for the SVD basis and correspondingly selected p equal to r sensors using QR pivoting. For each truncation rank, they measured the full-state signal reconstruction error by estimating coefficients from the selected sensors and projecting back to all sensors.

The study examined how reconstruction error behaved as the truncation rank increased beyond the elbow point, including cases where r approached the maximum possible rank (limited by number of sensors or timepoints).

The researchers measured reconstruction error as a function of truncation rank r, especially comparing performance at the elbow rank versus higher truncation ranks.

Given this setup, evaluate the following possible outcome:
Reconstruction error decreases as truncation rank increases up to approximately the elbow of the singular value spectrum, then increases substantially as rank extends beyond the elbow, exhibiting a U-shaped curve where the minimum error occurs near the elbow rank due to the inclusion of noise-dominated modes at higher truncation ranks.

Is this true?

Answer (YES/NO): NO